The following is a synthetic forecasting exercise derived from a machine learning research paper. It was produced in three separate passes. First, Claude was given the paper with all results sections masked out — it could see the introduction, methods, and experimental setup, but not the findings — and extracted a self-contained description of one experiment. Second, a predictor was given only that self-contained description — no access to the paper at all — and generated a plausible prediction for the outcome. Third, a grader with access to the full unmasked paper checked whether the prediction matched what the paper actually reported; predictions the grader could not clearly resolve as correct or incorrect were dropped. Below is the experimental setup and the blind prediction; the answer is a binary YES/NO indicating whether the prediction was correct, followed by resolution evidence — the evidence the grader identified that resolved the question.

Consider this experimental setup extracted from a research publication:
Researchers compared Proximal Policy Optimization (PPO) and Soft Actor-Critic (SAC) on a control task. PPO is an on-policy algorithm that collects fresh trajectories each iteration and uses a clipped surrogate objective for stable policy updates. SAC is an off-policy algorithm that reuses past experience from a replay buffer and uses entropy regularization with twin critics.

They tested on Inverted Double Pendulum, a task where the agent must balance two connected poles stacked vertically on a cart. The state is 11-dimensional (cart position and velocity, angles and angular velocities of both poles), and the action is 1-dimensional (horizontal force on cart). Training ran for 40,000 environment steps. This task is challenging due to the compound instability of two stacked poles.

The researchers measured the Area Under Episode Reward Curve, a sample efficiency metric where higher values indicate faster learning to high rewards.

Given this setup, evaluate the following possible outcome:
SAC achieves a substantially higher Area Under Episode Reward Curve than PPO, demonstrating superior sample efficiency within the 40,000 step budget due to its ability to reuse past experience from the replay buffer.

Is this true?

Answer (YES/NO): YES